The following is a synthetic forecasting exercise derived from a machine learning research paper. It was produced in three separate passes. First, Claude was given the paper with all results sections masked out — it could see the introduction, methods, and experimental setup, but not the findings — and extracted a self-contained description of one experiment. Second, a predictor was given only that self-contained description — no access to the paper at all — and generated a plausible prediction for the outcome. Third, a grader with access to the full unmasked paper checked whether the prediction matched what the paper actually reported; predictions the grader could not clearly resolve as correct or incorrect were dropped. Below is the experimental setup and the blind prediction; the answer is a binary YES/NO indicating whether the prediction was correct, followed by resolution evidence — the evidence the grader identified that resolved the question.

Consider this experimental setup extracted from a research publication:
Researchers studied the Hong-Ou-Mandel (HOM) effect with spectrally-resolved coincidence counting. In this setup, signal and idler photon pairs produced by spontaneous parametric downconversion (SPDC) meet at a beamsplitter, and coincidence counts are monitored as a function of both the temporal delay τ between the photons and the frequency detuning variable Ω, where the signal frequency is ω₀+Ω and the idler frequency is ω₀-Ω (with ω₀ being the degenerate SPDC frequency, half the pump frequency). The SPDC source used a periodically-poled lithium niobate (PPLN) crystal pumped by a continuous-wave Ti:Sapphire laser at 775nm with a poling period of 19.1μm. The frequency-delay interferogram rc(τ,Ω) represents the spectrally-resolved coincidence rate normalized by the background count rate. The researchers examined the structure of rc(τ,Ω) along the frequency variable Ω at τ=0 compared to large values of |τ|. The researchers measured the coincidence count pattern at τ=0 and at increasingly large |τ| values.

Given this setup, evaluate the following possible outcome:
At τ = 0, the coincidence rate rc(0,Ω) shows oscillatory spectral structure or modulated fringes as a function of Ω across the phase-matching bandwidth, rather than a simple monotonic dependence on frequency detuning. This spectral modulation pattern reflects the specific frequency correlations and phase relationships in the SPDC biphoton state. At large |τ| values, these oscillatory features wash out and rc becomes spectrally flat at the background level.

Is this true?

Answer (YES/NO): NO